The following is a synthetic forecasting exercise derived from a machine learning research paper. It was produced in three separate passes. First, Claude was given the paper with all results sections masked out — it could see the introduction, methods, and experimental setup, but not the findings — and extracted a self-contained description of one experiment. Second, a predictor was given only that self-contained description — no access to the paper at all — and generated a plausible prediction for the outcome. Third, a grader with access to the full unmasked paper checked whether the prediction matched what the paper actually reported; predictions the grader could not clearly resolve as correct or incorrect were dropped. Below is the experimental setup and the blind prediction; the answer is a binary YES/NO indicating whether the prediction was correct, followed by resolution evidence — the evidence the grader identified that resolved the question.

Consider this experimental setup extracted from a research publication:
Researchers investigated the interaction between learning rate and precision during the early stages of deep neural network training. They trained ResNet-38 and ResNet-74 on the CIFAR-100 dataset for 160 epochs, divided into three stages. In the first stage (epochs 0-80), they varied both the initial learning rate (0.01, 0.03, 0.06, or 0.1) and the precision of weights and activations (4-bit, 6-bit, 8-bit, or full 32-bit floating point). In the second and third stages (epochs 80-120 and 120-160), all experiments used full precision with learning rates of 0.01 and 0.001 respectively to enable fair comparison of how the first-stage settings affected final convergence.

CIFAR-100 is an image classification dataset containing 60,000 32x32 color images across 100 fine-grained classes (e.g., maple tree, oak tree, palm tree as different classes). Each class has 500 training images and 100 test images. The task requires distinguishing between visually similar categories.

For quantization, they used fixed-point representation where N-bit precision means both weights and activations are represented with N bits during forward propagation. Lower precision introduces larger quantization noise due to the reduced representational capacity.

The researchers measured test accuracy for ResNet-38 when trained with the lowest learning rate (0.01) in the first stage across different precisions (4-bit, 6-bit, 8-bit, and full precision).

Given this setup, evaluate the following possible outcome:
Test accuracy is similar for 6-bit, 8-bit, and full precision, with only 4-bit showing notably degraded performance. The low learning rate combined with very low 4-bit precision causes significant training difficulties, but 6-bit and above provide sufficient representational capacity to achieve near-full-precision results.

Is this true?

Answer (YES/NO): NO